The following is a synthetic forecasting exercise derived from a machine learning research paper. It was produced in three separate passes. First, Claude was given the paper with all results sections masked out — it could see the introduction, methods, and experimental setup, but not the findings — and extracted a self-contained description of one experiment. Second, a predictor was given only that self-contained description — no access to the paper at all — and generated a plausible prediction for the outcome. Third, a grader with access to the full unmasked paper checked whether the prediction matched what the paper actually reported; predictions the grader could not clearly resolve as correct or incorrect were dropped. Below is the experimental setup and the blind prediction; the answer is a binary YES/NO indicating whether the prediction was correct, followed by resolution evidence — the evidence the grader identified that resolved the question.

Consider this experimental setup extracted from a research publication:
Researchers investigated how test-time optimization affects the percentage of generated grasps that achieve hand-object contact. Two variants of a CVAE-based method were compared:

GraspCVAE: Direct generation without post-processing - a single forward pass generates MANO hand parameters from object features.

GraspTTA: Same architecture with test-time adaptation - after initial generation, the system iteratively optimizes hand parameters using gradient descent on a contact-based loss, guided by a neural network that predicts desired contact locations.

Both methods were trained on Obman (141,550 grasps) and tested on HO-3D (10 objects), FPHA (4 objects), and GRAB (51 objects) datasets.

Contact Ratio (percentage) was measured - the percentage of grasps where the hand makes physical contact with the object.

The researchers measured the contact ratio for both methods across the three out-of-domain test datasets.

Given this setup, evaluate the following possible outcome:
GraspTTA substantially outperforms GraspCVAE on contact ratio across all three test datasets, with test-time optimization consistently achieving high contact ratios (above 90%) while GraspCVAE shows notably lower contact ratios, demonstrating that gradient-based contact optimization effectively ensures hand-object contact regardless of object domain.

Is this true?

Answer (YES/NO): NO